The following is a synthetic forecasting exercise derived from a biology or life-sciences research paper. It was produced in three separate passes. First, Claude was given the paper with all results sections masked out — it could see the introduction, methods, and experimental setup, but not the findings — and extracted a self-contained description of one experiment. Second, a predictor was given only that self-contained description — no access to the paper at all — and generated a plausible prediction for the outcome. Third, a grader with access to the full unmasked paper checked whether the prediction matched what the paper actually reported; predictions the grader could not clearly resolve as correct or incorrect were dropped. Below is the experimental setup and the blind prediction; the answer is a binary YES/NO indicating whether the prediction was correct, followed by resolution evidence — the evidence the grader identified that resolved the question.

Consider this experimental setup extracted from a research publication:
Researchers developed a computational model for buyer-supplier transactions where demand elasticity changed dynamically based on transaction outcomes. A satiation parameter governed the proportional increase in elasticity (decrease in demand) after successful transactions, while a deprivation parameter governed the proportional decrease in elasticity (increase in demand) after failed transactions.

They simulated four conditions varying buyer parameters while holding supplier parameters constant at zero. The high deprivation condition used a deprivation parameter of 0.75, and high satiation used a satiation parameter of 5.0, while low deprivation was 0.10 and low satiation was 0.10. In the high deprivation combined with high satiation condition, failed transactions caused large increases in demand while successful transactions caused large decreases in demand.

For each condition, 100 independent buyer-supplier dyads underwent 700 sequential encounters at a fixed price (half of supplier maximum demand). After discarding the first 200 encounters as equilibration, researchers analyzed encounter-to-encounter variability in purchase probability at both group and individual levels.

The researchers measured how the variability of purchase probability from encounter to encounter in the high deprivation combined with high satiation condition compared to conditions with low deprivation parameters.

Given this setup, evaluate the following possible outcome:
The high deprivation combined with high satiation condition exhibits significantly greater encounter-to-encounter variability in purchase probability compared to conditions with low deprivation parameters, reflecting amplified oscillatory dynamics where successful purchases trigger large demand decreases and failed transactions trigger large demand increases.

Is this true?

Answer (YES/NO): YES